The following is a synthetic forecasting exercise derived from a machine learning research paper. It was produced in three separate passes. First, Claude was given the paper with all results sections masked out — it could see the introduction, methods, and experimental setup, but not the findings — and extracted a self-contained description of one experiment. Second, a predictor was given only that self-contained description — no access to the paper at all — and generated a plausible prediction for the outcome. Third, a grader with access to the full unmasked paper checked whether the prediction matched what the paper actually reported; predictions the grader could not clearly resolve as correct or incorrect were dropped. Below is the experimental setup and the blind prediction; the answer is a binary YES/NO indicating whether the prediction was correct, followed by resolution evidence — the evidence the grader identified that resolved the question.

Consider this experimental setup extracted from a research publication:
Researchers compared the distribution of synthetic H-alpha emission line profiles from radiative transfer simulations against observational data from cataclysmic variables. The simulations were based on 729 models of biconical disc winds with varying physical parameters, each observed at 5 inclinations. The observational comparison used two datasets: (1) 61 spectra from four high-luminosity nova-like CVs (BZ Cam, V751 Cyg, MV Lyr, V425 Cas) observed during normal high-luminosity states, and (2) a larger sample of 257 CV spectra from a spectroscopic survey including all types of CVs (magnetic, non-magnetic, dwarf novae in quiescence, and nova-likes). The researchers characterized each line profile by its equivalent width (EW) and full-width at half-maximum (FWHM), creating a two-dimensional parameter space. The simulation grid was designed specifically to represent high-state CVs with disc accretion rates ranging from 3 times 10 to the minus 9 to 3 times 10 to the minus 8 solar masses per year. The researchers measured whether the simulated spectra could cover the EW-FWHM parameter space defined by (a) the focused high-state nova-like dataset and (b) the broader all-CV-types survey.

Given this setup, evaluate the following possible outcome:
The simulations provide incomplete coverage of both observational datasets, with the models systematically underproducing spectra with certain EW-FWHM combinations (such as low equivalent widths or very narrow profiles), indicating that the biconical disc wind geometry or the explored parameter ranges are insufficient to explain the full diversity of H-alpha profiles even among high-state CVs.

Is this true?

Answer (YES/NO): NO